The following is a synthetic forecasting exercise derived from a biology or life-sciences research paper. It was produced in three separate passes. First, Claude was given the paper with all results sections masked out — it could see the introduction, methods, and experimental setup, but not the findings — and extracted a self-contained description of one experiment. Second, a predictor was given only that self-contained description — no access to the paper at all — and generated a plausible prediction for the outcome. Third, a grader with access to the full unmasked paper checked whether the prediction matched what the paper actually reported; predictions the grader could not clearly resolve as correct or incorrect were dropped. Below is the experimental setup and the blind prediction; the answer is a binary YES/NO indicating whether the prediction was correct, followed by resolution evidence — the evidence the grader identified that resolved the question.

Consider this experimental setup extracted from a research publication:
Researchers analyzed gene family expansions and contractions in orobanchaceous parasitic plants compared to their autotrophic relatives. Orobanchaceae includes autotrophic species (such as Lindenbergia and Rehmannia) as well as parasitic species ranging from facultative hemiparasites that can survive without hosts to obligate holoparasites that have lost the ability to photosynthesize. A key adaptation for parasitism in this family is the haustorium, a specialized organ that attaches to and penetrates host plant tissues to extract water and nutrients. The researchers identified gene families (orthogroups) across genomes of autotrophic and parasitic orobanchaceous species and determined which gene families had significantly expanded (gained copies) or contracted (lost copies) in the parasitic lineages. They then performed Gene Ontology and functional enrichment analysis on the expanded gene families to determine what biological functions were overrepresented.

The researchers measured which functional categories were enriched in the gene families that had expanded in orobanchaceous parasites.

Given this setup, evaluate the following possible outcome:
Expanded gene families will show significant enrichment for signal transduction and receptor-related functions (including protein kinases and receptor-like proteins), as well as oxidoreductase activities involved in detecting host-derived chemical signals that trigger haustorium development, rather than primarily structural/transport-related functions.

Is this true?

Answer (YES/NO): NO